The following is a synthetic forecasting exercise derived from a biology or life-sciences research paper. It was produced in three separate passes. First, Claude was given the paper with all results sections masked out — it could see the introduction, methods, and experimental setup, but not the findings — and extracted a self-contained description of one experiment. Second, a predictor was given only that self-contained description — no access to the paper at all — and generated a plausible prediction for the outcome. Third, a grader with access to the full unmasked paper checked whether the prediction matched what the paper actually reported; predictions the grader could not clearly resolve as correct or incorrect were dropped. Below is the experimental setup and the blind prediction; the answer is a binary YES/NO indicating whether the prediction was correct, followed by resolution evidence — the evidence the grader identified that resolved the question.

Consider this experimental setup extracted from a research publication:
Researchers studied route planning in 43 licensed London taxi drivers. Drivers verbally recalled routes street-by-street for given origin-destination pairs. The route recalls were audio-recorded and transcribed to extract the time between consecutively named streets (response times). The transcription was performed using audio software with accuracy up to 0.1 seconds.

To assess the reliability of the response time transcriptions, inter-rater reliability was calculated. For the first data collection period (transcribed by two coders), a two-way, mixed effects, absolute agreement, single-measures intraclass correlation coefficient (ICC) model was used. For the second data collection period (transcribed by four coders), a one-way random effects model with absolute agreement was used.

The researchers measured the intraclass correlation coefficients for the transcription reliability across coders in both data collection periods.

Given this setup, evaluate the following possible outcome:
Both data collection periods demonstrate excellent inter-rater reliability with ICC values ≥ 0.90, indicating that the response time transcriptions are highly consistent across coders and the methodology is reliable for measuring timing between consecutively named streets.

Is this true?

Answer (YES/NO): NO